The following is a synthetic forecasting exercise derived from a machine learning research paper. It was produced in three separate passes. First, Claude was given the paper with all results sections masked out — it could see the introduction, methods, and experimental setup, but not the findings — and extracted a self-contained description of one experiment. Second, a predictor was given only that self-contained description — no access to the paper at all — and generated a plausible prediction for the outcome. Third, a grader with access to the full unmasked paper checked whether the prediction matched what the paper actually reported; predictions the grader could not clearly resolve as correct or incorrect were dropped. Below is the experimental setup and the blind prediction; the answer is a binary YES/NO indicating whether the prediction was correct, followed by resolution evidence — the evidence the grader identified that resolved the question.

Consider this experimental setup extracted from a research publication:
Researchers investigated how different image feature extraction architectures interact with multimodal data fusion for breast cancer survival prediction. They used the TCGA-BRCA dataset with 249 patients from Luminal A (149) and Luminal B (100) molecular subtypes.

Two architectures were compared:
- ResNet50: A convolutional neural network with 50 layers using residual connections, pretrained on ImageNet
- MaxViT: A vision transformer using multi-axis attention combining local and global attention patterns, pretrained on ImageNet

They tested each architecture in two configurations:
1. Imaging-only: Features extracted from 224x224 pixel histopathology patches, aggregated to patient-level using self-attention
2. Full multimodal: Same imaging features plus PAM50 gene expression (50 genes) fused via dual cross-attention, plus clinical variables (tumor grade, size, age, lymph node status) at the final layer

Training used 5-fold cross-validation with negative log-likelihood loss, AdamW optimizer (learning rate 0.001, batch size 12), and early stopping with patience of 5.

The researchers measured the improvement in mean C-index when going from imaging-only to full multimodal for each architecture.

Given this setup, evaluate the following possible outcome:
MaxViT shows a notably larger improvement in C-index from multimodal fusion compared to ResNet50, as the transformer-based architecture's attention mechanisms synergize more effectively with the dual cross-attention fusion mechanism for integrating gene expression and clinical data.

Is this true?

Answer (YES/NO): YES